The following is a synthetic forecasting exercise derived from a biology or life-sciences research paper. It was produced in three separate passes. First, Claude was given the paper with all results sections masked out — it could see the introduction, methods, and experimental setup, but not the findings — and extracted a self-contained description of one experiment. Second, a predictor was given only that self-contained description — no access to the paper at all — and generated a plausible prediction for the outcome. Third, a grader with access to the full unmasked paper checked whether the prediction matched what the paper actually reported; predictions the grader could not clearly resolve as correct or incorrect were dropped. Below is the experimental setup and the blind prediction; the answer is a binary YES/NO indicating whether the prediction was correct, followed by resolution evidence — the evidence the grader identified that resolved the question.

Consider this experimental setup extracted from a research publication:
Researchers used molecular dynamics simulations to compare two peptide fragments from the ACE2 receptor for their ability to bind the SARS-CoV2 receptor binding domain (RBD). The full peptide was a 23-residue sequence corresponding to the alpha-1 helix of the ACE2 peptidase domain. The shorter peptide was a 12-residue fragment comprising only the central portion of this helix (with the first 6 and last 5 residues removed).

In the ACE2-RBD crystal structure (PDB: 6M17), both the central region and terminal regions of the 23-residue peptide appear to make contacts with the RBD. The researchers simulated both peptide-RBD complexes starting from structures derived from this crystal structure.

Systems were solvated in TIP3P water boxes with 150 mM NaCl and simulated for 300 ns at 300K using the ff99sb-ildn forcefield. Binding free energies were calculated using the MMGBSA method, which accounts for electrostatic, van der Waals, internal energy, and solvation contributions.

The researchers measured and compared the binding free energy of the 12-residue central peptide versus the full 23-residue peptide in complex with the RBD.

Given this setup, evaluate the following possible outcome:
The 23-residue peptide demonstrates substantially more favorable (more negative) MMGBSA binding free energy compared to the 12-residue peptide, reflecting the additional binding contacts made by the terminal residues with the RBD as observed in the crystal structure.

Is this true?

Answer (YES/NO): YES